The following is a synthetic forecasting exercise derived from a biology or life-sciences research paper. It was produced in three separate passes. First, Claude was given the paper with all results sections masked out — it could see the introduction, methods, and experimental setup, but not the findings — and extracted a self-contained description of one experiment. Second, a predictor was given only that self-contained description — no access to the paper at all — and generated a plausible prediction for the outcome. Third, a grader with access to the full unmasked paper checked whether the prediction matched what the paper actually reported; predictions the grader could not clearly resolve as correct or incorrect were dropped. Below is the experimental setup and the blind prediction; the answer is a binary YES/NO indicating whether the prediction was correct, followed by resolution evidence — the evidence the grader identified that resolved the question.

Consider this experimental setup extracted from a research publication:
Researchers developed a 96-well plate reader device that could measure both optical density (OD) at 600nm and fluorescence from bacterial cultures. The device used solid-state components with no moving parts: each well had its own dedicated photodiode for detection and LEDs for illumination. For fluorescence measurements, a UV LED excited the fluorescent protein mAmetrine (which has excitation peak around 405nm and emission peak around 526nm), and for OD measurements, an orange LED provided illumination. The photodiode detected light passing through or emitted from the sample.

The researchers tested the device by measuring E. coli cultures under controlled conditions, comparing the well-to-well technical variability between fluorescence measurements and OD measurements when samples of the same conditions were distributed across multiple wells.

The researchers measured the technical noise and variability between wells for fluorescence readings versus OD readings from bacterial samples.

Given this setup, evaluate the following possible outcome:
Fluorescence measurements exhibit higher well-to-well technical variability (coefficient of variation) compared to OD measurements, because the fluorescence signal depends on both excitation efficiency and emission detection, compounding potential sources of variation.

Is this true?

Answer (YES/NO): NO